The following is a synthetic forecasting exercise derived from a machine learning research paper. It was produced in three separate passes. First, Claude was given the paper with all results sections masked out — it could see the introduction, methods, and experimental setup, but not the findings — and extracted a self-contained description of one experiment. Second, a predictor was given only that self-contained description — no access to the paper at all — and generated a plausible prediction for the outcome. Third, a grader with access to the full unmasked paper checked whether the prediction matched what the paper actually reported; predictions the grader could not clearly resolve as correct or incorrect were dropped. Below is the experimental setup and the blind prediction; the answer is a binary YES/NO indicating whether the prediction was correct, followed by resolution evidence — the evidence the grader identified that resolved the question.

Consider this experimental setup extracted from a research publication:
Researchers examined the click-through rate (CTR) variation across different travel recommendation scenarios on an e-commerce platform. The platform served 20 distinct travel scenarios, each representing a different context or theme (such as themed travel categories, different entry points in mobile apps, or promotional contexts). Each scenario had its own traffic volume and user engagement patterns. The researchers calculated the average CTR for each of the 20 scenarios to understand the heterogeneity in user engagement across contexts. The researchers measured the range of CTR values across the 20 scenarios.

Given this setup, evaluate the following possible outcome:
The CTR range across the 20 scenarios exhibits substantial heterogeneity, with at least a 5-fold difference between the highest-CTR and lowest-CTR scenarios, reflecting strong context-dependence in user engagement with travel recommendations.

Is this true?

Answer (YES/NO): YES